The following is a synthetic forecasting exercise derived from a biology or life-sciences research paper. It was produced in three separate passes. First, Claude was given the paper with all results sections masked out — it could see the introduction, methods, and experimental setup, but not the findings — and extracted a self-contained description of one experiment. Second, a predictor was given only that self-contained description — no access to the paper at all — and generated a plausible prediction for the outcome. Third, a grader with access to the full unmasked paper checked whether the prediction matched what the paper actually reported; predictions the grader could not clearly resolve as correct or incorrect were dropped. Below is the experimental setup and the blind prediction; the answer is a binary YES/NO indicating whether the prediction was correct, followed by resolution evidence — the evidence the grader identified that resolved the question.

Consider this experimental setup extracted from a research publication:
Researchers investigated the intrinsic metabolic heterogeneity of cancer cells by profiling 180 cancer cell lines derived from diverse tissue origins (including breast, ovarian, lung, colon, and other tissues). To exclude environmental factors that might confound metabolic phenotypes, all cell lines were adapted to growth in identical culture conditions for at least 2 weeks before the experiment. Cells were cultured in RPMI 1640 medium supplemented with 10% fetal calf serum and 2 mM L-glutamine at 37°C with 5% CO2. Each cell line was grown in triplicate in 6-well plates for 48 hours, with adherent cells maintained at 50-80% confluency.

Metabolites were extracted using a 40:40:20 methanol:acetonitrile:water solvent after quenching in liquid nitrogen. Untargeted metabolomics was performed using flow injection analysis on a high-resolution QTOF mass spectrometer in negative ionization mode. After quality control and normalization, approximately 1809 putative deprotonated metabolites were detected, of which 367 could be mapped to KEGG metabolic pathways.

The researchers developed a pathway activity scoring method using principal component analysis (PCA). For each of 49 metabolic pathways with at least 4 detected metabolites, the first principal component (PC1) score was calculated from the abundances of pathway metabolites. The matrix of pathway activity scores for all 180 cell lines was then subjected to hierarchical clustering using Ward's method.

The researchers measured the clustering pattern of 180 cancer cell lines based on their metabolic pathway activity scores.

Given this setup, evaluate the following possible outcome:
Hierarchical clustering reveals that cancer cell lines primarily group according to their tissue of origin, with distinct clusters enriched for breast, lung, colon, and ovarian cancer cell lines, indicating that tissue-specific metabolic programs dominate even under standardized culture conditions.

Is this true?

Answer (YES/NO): NO